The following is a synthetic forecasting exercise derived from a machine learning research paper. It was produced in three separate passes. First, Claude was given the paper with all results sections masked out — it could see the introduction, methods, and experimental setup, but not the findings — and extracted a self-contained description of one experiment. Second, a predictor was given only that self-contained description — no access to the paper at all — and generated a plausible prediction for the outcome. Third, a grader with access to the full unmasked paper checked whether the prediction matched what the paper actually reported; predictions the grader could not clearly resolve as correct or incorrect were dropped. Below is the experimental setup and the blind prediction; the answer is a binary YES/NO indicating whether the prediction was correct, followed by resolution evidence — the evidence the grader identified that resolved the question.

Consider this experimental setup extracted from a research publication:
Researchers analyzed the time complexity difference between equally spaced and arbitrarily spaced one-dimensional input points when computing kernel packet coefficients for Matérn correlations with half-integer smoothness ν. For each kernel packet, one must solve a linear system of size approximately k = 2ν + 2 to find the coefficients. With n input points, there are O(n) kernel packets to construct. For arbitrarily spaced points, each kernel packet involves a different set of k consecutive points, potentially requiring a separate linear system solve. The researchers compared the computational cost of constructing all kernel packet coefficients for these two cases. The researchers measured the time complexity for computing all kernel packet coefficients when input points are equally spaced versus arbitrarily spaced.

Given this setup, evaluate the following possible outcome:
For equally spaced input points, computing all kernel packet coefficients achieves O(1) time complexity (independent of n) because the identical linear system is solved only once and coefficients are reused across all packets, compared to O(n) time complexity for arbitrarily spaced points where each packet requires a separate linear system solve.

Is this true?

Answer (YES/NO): YES